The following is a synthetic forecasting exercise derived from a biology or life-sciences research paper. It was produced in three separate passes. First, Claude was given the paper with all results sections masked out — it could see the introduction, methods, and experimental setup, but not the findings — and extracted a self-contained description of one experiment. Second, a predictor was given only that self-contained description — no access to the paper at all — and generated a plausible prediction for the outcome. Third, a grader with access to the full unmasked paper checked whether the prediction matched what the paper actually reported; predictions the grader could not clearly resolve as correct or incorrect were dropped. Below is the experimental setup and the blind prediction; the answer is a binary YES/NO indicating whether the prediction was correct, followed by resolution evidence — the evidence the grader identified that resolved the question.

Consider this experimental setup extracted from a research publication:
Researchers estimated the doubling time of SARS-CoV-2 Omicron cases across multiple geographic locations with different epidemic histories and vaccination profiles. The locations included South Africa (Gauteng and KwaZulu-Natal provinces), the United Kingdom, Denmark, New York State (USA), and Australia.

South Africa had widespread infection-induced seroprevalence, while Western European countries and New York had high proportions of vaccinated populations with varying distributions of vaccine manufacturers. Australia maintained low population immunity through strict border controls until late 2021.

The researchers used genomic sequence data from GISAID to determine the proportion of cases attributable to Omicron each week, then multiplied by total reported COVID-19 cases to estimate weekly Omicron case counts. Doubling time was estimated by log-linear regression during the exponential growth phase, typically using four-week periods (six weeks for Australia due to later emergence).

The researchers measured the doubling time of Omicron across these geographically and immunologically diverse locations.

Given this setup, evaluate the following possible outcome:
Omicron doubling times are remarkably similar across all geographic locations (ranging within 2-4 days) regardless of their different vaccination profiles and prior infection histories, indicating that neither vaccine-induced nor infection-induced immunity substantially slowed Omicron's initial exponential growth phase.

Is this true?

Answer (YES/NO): YES